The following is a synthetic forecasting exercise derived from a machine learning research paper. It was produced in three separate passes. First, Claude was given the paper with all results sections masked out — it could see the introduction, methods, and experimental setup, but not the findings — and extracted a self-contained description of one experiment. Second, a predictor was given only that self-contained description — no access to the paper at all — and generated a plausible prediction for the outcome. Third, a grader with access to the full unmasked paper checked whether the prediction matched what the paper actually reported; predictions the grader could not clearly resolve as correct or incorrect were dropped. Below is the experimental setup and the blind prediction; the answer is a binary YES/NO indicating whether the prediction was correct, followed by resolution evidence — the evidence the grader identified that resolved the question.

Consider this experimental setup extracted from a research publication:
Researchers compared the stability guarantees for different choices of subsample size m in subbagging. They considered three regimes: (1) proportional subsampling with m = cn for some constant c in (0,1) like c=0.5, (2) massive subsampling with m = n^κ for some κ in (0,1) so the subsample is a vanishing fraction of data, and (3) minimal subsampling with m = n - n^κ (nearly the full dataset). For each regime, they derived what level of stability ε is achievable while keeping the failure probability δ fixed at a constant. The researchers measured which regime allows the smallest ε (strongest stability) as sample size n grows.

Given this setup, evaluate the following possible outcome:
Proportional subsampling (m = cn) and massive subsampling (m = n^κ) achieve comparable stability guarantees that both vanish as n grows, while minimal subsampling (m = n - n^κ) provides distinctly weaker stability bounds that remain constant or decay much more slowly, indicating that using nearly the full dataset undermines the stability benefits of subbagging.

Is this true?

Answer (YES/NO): NO